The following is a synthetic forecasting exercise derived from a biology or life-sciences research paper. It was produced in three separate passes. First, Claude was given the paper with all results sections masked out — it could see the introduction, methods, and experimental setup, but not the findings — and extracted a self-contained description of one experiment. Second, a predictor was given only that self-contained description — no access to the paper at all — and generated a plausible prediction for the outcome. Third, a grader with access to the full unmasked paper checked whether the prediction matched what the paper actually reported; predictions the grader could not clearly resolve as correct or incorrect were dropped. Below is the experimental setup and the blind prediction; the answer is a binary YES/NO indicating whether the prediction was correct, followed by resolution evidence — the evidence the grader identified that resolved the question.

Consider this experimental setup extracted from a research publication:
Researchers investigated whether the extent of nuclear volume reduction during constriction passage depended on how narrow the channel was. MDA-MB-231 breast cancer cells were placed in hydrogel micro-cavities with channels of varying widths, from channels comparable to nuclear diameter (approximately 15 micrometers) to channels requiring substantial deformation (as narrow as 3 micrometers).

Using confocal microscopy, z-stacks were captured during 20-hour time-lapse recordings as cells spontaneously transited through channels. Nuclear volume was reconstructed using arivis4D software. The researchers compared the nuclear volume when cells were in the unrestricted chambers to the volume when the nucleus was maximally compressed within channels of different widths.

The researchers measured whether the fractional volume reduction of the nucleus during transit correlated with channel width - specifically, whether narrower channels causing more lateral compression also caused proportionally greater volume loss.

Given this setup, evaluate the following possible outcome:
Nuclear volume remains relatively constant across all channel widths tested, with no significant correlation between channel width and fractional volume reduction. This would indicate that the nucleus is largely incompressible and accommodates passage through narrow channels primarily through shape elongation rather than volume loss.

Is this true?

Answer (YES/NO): NO